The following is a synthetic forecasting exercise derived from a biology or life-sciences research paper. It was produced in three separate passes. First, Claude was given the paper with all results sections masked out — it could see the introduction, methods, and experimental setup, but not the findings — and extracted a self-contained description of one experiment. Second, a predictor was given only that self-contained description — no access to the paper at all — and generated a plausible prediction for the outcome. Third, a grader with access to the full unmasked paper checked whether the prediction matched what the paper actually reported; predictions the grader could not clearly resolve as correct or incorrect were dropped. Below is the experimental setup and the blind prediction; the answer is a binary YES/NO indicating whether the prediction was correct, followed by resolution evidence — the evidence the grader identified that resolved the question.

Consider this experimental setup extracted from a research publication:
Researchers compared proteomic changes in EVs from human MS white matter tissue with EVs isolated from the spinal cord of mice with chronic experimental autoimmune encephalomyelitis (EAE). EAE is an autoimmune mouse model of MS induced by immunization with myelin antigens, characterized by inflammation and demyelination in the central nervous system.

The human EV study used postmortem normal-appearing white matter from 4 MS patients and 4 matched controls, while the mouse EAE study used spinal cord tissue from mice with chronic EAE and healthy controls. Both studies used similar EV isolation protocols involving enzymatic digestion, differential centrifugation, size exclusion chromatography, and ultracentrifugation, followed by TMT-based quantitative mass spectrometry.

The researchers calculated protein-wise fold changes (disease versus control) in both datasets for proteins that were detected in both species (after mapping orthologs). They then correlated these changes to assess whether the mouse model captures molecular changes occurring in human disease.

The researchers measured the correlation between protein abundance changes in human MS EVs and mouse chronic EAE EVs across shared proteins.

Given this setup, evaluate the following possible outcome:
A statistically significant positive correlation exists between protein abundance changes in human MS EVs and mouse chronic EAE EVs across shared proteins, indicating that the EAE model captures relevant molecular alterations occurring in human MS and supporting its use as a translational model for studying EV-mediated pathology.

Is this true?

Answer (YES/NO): YES